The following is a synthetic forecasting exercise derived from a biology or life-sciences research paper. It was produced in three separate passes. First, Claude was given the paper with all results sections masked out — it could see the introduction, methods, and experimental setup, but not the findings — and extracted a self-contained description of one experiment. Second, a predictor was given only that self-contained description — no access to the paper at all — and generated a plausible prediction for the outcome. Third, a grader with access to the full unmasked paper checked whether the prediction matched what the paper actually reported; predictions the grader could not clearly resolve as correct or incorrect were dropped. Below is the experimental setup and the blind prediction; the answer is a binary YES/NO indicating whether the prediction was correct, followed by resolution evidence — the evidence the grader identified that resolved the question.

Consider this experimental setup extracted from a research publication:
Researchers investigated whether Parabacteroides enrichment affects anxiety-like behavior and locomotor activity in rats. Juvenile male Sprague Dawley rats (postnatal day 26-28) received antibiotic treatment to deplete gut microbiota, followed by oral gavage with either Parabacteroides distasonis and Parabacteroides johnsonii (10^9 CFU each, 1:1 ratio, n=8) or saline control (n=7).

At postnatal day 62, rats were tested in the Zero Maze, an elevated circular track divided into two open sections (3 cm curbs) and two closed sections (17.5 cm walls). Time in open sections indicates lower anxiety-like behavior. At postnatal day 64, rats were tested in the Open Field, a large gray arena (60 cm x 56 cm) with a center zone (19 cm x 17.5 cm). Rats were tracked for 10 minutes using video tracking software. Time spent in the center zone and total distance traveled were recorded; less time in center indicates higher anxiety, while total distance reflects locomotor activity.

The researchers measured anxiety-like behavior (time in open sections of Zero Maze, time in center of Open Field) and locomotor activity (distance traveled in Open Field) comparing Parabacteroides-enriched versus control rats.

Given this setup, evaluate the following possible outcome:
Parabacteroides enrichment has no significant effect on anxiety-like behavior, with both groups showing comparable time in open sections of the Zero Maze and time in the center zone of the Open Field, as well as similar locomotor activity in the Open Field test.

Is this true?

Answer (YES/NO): YES